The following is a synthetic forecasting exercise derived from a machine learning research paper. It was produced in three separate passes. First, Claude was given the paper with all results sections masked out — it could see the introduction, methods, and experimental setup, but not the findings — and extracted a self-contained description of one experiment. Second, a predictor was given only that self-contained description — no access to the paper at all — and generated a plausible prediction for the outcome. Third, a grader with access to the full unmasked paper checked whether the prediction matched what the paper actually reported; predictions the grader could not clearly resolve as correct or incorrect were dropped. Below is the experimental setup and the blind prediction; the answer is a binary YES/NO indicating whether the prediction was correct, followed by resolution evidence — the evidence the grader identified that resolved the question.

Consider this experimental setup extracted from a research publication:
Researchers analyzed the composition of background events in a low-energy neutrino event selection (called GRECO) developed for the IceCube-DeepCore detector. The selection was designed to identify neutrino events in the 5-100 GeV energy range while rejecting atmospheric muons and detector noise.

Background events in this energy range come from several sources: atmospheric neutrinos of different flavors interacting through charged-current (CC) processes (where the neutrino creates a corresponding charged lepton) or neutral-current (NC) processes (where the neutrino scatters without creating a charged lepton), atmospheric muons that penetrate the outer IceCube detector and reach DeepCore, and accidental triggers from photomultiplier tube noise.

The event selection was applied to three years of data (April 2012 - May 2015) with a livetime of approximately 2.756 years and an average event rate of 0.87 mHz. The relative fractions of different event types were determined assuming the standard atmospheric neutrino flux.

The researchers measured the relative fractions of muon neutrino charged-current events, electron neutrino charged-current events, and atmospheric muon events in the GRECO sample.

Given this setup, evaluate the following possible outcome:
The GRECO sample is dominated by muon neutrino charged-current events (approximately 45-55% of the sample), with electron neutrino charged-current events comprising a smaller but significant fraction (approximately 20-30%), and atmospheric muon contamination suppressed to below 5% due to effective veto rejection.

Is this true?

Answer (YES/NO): NO